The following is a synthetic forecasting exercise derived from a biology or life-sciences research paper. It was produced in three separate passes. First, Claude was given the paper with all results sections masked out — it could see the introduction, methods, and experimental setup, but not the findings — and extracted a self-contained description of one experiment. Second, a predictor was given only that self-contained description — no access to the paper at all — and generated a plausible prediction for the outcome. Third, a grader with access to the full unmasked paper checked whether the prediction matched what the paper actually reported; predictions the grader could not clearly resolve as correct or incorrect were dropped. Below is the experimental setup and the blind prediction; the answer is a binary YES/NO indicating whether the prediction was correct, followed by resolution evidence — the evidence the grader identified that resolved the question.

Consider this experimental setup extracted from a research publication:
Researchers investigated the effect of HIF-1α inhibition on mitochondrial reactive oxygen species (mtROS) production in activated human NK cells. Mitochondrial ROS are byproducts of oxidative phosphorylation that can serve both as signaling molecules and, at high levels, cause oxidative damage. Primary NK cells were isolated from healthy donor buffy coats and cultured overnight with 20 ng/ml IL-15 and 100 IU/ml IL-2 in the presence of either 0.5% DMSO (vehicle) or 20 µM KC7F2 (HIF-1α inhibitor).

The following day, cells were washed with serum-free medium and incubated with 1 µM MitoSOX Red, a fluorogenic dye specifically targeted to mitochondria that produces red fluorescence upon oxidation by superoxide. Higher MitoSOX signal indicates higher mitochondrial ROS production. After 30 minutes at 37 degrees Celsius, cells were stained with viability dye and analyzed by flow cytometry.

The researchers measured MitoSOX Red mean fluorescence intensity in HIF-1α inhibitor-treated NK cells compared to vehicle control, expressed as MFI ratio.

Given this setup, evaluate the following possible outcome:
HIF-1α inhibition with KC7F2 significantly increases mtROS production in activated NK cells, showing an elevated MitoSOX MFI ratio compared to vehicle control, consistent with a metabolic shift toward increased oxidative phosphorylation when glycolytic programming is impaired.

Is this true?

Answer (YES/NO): YES